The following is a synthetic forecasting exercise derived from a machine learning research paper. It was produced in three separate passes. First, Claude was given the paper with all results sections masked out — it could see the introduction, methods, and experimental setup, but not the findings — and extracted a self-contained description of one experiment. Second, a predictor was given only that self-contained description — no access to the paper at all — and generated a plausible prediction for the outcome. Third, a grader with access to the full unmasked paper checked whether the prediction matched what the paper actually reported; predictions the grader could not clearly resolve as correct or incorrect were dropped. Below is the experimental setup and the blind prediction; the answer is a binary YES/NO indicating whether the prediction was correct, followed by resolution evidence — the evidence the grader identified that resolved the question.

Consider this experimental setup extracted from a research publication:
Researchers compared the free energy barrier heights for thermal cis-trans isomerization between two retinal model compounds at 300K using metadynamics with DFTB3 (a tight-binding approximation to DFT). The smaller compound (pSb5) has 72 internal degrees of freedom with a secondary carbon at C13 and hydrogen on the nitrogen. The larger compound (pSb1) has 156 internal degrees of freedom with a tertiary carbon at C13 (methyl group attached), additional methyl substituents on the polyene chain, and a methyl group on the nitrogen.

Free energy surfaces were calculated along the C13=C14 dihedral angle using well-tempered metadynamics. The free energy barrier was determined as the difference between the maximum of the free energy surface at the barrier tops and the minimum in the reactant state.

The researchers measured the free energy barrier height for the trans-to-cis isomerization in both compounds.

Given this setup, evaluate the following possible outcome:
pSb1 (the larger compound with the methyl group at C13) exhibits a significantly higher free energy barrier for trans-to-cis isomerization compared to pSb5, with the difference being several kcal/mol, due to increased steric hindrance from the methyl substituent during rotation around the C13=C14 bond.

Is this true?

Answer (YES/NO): NO